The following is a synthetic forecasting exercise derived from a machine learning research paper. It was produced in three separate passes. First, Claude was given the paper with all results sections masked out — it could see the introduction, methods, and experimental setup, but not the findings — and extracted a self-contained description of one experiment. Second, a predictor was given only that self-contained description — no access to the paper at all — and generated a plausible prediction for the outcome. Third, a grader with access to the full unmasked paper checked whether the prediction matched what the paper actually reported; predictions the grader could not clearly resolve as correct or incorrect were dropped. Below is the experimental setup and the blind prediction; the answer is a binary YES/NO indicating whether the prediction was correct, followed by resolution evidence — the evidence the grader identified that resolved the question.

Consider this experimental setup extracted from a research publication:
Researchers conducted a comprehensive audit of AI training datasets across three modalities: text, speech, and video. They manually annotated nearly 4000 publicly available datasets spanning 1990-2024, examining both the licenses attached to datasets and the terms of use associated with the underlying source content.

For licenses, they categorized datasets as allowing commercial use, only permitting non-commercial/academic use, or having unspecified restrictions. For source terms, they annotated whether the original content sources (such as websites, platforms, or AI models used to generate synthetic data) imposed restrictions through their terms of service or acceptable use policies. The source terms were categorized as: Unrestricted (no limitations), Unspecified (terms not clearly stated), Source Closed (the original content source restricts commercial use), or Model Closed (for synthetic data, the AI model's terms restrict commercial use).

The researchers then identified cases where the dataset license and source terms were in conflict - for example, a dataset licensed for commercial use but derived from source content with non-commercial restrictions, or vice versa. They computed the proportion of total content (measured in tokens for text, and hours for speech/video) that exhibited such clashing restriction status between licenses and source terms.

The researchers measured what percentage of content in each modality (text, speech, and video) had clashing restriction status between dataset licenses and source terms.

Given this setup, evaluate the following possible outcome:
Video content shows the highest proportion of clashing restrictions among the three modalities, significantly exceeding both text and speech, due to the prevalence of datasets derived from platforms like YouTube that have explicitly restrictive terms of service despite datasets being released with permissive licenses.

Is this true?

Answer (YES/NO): NO